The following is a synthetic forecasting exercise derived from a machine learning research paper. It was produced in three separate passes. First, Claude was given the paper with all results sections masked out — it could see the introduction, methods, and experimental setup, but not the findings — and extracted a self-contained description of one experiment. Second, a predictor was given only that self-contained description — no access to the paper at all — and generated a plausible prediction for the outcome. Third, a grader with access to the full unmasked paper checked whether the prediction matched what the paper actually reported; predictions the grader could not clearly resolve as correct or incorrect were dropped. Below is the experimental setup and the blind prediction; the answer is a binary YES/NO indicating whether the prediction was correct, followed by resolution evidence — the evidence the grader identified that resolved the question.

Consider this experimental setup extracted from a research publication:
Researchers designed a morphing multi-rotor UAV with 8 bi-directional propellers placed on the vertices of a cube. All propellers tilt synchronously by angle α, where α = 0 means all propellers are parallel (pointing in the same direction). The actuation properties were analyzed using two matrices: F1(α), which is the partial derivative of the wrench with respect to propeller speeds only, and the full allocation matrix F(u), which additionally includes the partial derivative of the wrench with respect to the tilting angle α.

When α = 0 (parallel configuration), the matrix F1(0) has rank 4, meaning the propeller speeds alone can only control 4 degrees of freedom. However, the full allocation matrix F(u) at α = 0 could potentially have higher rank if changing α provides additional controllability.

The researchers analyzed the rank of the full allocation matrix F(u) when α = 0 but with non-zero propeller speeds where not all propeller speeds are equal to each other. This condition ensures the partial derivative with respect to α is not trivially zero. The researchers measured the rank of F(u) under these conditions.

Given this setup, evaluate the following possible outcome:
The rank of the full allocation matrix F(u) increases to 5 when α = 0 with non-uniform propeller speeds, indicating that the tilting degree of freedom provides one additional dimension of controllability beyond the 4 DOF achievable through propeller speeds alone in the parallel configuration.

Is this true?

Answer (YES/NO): YES